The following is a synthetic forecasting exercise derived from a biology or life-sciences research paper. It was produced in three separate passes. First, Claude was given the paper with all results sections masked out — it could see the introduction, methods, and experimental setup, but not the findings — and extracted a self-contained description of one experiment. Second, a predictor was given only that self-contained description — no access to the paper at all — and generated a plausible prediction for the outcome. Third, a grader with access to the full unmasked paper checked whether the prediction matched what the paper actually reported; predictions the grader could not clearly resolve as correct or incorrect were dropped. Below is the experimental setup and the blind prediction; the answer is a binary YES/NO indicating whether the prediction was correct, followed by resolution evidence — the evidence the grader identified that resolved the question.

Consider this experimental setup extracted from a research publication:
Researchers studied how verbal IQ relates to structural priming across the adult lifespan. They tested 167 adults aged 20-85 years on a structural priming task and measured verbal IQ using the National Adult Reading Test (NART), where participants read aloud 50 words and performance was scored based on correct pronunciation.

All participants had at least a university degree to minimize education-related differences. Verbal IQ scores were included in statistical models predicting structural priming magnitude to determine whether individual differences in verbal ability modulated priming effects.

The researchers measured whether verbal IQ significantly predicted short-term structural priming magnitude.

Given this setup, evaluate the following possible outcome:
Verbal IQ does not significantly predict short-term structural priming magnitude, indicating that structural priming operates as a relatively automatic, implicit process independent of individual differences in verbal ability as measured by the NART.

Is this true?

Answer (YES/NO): YES